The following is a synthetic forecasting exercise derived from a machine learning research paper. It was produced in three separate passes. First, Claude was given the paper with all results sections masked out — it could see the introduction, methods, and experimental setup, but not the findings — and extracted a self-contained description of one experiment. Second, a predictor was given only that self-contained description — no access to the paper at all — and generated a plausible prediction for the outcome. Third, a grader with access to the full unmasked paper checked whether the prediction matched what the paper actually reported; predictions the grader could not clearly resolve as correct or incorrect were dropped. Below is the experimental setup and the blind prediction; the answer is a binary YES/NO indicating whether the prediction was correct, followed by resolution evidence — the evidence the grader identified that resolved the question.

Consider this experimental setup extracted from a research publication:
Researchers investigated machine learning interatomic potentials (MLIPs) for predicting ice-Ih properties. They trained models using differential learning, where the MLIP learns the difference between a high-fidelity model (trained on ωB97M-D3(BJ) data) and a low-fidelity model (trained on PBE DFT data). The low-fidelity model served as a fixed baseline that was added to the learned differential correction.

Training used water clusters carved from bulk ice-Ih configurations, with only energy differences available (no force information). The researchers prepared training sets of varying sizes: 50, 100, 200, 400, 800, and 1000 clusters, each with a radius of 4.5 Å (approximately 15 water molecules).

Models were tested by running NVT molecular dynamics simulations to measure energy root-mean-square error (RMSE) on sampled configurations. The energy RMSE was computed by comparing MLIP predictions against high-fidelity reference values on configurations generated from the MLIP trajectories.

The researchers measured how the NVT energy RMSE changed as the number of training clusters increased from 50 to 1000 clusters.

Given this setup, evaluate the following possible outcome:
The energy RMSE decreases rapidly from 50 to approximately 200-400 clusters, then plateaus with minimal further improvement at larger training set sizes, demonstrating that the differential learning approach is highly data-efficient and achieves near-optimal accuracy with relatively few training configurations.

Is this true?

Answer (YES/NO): NO